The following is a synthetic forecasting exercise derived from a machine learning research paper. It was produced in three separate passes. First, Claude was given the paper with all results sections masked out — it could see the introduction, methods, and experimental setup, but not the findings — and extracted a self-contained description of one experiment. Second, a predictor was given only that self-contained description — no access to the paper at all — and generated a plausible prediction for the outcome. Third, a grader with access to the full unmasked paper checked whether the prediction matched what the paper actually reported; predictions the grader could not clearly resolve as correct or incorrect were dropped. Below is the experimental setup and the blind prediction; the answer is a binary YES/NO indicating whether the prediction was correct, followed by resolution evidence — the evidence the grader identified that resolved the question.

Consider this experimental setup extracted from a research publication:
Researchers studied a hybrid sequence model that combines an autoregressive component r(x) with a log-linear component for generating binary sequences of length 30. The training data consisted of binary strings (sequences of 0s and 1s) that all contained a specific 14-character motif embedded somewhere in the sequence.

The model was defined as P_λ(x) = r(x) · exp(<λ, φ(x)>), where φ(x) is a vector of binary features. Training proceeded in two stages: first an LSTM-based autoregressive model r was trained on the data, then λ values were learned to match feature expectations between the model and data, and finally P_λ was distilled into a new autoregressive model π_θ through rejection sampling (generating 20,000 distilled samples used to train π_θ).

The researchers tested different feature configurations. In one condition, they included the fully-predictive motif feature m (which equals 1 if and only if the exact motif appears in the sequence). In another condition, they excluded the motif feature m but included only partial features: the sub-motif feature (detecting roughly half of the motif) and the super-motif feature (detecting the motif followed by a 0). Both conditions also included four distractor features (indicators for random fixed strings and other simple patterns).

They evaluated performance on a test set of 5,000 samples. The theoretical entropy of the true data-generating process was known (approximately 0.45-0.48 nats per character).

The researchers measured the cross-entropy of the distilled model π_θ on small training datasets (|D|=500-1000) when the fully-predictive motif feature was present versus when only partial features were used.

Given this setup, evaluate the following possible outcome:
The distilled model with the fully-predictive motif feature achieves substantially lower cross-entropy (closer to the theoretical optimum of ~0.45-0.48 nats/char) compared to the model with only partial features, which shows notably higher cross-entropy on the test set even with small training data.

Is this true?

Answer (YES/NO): YES